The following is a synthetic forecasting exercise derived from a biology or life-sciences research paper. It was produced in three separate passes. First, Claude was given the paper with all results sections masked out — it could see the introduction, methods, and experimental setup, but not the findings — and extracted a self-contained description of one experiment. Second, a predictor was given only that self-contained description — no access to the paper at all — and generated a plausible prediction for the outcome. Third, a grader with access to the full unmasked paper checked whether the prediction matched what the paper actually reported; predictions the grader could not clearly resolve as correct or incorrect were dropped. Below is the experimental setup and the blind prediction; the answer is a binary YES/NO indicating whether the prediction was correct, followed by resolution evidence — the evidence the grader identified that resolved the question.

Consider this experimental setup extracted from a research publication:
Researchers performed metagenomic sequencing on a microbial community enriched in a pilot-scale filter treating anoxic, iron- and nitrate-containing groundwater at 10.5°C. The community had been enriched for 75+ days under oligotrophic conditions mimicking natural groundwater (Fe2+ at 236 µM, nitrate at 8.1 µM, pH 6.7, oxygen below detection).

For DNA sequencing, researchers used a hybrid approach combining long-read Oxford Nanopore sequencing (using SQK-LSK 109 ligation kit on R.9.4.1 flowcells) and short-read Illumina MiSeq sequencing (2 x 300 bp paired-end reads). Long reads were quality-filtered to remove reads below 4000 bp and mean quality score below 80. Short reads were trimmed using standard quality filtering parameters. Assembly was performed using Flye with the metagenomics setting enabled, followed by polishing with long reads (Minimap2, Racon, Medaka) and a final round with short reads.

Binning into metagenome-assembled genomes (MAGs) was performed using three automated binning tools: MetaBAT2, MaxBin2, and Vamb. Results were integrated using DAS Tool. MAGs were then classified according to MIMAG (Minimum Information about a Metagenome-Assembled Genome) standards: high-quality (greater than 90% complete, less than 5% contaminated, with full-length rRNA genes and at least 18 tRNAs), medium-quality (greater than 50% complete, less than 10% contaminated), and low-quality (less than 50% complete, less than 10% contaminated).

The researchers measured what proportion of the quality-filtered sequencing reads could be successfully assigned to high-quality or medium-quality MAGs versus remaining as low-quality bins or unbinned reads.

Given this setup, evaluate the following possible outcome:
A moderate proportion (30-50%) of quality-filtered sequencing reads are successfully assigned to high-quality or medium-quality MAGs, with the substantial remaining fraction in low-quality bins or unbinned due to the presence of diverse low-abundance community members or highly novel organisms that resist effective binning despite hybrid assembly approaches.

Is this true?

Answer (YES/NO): NO